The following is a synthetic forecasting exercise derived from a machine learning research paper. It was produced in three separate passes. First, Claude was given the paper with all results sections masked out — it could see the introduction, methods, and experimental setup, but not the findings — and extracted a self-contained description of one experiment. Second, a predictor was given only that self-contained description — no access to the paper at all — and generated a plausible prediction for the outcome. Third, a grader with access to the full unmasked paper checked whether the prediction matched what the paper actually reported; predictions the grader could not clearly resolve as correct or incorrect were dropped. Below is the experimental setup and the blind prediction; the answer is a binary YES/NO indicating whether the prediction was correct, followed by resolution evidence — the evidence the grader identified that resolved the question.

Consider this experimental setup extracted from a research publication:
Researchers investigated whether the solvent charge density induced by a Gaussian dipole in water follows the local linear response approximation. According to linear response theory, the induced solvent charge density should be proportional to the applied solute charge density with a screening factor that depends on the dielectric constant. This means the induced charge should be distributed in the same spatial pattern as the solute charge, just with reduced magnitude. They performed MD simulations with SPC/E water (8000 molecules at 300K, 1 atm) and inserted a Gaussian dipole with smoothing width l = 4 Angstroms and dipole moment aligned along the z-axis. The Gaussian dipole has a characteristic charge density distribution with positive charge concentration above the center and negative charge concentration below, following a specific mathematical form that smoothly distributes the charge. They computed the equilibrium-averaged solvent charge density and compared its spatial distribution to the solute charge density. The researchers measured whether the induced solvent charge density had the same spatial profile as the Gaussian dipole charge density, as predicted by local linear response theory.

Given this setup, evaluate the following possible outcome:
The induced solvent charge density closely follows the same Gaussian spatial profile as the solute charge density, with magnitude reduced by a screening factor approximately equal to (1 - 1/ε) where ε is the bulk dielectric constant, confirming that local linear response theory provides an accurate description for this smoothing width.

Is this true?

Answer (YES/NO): YES